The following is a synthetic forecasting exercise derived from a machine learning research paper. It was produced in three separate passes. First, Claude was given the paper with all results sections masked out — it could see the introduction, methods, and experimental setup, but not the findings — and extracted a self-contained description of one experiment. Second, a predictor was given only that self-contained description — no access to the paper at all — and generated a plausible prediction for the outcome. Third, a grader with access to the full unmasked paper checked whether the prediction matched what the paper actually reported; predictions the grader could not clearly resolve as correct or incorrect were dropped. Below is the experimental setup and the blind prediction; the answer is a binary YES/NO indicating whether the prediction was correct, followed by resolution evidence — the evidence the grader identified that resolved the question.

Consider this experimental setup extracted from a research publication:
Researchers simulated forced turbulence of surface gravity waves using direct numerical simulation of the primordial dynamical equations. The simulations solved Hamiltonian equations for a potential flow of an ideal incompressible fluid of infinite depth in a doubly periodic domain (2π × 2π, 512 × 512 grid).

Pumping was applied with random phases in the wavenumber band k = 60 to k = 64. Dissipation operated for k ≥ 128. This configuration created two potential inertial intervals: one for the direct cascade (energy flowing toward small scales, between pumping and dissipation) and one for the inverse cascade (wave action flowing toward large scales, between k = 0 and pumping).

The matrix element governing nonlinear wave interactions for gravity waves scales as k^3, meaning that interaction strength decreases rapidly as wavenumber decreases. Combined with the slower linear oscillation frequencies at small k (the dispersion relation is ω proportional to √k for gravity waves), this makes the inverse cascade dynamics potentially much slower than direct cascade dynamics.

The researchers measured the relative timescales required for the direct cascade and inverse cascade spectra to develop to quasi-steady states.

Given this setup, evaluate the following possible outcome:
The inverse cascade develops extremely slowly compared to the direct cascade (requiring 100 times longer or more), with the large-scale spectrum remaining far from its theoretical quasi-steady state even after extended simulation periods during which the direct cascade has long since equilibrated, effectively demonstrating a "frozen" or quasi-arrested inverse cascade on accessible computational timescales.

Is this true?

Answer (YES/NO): NO